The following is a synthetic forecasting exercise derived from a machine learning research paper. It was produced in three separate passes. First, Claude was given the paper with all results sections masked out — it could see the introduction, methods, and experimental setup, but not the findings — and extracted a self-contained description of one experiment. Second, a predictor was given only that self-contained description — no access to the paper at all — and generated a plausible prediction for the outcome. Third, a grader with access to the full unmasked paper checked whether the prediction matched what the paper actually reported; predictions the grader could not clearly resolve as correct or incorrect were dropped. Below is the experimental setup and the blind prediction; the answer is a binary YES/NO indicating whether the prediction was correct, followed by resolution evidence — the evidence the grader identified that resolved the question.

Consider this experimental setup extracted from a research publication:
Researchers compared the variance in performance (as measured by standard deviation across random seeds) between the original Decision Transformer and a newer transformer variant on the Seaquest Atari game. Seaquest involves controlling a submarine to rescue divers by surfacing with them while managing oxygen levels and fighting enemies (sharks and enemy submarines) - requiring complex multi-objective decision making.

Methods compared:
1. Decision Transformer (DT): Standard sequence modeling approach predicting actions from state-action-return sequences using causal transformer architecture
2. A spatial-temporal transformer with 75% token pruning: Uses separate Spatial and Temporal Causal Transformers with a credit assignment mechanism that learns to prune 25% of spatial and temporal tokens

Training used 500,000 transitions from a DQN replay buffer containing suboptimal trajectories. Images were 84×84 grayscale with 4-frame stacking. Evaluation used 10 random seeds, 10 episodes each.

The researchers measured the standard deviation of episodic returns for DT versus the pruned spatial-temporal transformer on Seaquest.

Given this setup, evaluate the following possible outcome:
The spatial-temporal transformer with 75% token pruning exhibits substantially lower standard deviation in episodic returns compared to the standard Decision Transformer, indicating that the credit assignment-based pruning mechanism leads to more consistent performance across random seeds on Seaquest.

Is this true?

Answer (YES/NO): NO